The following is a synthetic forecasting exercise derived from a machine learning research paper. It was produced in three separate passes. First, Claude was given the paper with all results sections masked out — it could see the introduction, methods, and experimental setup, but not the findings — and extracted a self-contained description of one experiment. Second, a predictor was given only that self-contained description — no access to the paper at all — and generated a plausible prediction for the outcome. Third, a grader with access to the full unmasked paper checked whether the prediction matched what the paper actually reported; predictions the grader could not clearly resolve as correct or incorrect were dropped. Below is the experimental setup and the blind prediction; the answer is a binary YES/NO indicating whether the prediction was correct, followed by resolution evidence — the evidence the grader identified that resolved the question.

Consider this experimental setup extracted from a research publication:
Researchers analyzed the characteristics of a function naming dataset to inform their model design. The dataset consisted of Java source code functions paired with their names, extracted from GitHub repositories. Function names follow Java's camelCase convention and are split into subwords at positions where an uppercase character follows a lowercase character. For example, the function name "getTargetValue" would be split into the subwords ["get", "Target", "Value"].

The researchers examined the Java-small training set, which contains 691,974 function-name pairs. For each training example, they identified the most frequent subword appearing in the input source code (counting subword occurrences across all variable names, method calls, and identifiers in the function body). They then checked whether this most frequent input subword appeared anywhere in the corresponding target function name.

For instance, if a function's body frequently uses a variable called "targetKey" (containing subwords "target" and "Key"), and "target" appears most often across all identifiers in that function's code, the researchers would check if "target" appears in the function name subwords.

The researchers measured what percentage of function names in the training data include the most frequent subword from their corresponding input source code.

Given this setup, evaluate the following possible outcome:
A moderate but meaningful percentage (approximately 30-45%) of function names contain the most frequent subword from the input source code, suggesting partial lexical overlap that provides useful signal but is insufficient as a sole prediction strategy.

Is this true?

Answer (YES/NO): YES